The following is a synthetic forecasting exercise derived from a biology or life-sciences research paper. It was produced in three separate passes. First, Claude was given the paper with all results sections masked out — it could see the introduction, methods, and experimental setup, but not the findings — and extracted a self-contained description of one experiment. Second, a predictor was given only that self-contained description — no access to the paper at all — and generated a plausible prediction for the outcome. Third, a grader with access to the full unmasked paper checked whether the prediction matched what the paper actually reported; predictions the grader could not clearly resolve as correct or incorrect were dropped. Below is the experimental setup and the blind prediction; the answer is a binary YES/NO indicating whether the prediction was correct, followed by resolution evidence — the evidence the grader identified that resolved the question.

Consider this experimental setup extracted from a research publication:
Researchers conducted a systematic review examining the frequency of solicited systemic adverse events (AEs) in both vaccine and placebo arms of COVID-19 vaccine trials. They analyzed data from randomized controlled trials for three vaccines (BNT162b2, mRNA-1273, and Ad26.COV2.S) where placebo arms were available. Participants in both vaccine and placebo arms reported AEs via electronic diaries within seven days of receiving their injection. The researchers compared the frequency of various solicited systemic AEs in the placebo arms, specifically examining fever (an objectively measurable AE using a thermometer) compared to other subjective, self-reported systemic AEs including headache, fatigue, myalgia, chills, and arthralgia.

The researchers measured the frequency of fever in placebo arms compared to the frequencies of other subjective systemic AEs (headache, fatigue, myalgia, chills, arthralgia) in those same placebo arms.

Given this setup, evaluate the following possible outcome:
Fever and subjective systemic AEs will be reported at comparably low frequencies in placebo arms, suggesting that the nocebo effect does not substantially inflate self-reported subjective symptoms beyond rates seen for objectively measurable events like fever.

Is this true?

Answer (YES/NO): NO